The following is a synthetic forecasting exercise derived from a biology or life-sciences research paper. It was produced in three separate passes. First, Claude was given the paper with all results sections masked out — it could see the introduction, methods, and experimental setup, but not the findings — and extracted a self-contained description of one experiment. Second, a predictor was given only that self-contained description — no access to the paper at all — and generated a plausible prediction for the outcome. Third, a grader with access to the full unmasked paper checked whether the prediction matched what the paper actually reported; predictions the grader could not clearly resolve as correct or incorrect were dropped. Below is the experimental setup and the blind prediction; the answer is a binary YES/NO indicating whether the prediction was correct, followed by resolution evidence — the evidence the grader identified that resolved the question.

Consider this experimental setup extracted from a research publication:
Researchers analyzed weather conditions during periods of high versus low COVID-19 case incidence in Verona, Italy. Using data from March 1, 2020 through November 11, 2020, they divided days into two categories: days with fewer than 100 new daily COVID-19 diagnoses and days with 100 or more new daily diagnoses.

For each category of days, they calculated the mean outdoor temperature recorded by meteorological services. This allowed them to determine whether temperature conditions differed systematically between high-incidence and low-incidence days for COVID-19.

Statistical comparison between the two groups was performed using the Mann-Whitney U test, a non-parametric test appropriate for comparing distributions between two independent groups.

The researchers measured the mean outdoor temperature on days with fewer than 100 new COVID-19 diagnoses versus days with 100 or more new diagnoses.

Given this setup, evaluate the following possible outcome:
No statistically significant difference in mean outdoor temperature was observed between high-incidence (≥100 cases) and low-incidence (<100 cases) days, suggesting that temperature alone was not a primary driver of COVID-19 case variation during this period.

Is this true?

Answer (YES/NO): NO